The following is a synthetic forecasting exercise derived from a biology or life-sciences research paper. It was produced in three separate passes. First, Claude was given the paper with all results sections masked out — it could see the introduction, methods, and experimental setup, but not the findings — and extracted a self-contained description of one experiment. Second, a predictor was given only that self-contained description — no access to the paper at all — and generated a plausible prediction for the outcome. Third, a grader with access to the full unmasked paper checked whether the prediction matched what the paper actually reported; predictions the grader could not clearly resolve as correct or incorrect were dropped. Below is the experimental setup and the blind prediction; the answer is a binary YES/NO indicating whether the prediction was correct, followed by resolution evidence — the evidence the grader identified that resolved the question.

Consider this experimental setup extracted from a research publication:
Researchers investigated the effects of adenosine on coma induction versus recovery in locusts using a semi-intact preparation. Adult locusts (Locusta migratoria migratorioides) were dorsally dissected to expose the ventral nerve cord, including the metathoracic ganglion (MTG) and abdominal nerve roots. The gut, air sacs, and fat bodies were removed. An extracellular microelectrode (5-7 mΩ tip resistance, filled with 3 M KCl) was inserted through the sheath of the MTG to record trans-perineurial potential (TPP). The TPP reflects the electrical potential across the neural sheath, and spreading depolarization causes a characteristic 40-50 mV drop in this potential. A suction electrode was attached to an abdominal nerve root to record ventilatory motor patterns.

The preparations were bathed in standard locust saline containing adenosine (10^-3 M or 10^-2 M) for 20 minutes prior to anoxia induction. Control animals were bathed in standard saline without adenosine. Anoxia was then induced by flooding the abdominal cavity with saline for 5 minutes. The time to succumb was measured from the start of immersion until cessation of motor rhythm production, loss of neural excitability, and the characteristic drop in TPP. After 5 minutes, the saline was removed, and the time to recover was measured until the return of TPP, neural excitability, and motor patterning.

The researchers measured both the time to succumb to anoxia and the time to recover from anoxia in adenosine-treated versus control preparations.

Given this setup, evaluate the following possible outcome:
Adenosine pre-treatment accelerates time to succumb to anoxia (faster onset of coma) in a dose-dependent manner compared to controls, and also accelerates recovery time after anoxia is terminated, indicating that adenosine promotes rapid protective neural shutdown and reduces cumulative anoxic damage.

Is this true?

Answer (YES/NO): NO